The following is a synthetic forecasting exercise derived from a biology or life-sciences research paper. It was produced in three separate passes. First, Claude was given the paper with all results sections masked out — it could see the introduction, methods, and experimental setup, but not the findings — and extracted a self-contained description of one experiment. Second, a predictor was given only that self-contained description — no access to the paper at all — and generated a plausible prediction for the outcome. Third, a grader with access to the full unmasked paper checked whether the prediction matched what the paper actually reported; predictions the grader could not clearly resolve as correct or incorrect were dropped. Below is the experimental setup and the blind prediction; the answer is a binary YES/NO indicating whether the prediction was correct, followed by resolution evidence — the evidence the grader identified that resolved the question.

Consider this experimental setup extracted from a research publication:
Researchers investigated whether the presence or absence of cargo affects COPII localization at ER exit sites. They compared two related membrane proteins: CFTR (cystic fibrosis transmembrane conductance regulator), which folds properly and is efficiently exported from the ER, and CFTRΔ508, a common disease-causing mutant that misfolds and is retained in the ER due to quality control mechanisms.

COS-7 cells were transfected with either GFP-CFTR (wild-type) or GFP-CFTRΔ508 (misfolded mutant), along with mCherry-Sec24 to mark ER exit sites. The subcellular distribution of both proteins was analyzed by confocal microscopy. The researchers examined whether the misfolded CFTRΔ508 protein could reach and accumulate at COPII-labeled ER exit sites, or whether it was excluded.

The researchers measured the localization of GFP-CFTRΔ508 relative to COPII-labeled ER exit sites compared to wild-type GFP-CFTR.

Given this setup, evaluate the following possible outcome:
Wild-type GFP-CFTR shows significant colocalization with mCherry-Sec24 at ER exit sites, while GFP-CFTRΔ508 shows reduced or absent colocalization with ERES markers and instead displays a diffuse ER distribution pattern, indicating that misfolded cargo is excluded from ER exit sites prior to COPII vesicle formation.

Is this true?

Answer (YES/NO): YES